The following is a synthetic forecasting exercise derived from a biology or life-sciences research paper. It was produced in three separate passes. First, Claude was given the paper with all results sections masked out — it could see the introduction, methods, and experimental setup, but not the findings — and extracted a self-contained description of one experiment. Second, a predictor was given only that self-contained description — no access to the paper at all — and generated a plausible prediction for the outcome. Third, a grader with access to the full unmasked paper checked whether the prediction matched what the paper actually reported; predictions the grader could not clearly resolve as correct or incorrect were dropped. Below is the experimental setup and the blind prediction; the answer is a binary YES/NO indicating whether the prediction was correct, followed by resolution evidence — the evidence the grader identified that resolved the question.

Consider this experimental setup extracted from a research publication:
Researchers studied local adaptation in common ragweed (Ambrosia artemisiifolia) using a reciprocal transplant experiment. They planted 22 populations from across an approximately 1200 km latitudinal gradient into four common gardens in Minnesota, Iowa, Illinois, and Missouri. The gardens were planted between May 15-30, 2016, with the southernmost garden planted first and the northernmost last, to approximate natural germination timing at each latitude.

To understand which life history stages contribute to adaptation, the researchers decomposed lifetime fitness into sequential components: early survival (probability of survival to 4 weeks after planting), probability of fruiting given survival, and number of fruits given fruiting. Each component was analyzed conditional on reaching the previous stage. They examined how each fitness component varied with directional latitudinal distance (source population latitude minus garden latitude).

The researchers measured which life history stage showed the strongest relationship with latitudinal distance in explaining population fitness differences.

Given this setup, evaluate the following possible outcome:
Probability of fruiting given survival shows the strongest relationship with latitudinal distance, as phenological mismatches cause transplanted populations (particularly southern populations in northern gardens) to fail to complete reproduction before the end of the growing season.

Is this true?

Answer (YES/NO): NO